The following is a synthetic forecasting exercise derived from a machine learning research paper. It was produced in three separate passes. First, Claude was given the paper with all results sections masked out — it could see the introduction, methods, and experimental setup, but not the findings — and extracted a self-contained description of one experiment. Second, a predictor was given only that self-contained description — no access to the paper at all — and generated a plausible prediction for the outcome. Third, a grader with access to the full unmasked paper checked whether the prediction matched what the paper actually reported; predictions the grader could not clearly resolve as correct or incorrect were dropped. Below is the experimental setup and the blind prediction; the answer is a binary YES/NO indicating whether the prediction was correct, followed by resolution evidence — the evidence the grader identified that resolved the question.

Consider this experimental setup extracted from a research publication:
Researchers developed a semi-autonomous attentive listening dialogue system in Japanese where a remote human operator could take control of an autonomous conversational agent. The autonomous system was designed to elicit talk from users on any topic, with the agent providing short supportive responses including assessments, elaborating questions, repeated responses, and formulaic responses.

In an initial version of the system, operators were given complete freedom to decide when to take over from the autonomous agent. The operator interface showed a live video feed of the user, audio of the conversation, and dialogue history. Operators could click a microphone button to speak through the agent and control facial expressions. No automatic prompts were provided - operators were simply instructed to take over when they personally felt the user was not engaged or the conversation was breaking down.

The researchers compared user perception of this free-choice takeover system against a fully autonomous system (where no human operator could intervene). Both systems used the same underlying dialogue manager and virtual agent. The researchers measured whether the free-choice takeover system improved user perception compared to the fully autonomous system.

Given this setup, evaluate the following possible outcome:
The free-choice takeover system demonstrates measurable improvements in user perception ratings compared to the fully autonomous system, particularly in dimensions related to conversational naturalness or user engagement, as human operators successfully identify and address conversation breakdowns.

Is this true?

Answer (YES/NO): NO